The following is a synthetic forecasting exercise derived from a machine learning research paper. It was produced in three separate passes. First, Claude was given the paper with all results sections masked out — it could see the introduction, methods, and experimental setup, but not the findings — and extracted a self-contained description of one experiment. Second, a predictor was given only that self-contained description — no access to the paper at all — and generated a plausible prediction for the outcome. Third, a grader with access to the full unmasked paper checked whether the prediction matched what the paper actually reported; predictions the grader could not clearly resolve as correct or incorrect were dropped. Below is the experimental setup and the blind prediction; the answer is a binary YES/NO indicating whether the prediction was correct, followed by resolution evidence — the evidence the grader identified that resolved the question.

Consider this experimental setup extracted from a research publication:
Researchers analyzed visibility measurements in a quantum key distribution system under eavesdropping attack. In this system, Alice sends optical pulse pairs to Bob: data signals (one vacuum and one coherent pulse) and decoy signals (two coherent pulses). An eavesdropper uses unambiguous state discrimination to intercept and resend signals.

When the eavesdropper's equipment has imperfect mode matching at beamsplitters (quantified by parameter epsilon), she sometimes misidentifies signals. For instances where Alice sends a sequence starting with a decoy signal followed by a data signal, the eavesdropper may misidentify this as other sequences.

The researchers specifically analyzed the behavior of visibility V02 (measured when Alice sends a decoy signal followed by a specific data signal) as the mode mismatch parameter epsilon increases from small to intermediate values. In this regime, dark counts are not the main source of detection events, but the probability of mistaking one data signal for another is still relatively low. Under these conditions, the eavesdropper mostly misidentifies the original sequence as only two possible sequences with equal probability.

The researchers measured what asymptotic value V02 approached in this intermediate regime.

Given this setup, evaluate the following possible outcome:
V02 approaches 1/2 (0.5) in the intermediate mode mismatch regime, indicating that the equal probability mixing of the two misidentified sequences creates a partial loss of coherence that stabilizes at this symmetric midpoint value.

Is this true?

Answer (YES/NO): NO